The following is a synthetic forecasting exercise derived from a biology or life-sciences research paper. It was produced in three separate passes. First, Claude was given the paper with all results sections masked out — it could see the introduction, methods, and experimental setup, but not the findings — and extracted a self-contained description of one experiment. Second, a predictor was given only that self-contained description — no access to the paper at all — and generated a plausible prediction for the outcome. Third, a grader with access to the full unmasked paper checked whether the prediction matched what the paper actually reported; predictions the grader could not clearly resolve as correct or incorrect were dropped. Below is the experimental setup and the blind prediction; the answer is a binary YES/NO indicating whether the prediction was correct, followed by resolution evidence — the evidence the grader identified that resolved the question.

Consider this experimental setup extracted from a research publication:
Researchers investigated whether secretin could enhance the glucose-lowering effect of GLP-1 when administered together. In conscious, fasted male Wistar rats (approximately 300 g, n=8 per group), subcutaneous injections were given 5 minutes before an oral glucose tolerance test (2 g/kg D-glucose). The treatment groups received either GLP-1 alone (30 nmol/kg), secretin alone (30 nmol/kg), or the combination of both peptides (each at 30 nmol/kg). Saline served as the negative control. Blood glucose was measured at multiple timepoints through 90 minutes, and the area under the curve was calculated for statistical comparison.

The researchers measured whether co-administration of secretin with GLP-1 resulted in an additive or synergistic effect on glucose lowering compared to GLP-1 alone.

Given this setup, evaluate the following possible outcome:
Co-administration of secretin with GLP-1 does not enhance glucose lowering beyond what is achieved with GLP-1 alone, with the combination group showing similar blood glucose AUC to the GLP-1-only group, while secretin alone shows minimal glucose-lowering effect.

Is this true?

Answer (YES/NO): YES